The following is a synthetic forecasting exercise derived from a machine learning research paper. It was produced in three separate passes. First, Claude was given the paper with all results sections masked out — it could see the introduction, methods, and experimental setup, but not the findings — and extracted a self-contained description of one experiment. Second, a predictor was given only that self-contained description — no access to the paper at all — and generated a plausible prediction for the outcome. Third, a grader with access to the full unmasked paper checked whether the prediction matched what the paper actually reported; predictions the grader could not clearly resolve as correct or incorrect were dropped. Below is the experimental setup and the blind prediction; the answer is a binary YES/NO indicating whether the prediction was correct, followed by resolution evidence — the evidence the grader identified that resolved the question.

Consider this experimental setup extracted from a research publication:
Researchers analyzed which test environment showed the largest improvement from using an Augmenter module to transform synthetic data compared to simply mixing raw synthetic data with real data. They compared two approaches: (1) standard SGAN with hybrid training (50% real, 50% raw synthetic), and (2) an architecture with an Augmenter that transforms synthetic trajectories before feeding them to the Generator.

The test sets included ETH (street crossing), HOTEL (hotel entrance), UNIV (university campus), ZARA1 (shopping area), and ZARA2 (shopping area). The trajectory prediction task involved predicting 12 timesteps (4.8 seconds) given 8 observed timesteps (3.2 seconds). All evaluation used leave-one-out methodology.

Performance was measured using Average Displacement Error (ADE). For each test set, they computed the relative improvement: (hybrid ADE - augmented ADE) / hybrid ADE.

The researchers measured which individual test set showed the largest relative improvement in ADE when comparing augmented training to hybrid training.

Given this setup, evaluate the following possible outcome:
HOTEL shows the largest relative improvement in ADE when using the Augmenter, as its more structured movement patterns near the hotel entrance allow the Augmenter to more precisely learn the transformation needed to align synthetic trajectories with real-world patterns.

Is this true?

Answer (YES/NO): YES